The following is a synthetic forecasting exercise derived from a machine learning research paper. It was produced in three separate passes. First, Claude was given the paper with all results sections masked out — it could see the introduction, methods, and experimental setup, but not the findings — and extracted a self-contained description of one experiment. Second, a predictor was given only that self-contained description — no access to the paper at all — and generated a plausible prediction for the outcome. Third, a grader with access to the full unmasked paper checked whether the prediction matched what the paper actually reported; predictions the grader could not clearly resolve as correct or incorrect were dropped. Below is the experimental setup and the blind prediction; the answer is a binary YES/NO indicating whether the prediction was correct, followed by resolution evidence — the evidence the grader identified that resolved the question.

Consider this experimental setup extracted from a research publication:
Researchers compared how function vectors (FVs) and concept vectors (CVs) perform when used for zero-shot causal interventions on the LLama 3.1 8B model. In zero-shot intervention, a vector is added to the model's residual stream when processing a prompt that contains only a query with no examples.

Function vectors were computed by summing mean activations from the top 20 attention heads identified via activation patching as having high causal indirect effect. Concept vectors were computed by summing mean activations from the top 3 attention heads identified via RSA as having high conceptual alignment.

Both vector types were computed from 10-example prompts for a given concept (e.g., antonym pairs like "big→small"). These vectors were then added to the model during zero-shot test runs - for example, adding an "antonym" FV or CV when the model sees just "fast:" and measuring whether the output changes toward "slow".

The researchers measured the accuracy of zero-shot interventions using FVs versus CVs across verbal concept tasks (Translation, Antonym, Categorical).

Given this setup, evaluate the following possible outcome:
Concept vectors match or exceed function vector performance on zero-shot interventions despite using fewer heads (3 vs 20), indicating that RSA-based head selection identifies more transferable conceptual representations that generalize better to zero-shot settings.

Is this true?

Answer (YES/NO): NO